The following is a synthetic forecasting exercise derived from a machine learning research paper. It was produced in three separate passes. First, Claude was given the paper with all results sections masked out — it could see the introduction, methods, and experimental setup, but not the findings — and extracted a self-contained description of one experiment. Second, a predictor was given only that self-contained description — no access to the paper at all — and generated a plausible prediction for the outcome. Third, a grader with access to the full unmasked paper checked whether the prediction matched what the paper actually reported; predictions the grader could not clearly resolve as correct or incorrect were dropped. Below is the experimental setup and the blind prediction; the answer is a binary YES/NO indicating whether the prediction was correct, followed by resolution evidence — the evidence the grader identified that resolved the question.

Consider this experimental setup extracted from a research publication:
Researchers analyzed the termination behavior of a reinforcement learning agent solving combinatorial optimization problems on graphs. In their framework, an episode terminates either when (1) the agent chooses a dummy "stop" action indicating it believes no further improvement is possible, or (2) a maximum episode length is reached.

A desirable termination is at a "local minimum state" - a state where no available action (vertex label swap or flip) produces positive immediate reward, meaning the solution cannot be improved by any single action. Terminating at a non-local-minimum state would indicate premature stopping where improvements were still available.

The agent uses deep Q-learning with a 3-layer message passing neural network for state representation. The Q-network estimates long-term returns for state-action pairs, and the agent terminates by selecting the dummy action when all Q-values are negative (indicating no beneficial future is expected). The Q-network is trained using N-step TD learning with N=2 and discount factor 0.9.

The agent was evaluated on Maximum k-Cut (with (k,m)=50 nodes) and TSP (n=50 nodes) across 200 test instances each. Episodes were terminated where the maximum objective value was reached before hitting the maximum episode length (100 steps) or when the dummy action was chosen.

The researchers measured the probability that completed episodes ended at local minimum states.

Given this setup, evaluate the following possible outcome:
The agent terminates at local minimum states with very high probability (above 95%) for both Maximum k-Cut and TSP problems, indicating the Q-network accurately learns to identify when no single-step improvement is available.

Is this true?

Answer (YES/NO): NO